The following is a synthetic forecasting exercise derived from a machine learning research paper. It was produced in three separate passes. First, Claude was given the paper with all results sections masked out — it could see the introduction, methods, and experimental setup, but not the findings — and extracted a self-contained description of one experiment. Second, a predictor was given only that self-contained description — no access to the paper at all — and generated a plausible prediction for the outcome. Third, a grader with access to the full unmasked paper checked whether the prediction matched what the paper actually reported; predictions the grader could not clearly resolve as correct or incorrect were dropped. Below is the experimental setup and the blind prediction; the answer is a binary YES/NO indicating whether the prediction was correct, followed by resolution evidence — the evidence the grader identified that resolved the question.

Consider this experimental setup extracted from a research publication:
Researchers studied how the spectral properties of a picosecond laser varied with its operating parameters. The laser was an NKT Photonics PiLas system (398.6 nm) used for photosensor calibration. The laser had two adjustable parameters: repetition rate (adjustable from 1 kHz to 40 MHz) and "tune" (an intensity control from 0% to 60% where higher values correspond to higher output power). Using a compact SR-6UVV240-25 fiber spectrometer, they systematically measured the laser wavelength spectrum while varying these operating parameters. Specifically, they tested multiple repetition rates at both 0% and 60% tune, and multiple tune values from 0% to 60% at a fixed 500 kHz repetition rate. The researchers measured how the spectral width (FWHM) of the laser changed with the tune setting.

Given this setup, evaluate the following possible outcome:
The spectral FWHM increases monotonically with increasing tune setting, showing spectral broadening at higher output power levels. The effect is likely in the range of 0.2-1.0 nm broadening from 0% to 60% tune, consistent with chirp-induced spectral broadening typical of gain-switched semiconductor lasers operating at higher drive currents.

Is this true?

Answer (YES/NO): NO